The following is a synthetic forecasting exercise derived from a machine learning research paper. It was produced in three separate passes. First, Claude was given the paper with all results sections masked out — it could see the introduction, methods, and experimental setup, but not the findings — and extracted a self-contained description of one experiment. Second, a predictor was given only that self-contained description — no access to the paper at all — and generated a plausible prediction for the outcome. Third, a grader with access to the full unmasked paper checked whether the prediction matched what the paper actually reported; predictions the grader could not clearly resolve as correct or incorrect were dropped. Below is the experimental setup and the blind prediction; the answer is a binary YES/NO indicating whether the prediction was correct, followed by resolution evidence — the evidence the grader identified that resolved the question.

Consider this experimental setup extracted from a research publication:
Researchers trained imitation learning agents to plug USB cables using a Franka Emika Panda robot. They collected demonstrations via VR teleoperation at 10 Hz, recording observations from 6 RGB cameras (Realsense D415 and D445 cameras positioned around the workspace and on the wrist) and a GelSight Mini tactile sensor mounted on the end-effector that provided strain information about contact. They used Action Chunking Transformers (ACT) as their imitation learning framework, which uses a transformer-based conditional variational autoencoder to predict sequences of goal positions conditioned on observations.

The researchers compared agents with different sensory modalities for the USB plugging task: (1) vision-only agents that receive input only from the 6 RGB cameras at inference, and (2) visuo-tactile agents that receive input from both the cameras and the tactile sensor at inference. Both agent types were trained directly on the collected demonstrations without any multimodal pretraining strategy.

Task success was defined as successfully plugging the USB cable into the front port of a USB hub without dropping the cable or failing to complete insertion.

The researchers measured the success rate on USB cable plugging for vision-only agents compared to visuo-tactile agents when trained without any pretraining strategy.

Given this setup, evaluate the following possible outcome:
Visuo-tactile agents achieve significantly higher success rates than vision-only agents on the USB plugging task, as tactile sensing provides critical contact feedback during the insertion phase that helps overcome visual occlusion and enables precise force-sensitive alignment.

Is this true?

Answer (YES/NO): YES